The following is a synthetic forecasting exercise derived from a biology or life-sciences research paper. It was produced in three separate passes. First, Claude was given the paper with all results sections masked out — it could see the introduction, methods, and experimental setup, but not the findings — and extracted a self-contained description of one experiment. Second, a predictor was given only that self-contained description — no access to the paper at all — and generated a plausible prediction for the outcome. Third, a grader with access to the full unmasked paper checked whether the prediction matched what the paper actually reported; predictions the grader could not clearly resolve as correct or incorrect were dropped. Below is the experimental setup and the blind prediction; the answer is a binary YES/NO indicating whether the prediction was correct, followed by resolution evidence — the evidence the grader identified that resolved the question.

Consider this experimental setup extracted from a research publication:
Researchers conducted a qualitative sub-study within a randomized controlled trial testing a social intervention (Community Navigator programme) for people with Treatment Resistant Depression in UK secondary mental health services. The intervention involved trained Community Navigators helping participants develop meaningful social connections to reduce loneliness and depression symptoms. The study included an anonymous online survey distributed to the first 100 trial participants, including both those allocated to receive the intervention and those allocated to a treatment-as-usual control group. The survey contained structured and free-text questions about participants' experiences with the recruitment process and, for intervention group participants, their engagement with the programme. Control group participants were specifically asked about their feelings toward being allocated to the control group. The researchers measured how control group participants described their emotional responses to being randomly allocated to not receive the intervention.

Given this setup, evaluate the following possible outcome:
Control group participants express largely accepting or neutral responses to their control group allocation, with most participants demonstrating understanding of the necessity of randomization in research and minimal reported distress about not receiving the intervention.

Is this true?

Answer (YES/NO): NO